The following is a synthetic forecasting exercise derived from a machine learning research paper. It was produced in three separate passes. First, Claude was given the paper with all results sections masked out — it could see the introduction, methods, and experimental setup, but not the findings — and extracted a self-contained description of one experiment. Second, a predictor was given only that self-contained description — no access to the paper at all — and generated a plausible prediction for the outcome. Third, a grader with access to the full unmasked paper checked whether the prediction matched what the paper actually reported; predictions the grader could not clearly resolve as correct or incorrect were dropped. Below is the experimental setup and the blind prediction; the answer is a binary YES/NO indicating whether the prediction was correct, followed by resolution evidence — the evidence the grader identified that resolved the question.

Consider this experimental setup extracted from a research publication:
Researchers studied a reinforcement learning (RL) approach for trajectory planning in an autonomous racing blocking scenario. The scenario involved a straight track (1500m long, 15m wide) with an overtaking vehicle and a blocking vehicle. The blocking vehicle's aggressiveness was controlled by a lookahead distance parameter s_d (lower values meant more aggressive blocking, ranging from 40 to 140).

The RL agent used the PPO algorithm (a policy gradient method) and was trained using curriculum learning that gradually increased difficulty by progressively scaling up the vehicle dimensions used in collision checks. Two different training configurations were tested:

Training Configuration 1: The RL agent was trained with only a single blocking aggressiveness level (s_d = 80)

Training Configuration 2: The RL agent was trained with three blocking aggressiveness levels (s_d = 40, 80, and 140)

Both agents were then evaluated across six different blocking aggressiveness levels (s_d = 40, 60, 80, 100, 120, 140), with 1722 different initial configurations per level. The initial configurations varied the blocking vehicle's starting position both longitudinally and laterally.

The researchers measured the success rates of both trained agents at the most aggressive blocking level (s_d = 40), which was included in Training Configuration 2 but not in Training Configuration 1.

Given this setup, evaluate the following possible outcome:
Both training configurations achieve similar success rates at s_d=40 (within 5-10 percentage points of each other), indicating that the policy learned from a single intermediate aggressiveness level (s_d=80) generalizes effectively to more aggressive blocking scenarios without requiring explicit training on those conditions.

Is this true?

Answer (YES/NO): NO